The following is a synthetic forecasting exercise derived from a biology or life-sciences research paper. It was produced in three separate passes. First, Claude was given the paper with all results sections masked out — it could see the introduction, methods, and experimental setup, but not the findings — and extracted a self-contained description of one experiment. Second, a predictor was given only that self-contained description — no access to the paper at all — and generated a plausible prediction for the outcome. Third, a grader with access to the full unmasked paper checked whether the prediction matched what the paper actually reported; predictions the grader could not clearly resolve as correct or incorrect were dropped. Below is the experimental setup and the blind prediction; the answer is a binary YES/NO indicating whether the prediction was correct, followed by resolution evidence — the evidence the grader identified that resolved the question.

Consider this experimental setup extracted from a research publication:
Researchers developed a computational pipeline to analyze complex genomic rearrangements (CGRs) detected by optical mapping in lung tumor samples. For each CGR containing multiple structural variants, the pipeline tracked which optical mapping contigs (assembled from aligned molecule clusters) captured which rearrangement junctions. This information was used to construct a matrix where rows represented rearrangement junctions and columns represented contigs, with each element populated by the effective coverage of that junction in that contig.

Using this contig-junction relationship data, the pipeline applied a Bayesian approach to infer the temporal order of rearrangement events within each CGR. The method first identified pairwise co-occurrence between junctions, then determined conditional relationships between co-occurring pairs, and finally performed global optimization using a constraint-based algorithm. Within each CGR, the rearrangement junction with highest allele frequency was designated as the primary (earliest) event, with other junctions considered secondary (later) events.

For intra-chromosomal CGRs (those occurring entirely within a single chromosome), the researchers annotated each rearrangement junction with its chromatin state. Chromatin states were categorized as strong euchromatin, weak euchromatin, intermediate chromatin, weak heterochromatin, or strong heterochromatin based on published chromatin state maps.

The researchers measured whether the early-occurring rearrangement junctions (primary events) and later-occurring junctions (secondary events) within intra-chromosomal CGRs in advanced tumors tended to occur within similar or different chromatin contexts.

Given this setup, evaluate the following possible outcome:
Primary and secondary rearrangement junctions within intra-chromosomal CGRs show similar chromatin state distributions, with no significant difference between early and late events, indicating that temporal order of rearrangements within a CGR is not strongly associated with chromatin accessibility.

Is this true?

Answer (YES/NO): NO